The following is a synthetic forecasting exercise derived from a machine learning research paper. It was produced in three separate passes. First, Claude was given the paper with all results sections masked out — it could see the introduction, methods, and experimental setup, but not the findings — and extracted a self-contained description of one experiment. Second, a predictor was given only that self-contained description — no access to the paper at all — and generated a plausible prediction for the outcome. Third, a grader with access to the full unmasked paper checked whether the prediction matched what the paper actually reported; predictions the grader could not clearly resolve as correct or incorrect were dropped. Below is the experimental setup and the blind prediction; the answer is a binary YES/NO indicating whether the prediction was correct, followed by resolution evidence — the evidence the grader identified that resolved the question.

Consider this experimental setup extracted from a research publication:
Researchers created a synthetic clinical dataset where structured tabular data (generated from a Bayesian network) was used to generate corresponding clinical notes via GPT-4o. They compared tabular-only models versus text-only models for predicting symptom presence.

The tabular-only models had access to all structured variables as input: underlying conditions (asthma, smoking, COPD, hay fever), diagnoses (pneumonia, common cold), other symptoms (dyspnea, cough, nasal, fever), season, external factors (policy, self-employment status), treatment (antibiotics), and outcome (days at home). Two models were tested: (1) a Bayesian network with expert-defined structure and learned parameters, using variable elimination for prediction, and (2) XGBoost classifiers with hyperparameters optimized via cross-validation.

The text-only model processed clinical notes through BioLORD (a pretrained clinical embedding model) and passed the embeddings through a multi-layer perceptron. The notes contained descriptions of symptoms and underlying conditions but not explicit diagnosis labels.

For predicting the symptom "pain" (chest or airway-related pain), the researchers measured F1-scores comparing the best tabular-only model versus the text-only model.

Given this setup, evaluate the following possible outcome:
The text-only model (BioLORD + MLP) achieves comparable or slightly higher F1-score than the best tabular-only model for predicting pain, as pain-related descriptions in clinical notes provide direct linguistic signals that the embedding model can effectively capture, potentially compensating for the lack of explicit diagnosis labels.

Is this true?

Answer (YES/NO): NO